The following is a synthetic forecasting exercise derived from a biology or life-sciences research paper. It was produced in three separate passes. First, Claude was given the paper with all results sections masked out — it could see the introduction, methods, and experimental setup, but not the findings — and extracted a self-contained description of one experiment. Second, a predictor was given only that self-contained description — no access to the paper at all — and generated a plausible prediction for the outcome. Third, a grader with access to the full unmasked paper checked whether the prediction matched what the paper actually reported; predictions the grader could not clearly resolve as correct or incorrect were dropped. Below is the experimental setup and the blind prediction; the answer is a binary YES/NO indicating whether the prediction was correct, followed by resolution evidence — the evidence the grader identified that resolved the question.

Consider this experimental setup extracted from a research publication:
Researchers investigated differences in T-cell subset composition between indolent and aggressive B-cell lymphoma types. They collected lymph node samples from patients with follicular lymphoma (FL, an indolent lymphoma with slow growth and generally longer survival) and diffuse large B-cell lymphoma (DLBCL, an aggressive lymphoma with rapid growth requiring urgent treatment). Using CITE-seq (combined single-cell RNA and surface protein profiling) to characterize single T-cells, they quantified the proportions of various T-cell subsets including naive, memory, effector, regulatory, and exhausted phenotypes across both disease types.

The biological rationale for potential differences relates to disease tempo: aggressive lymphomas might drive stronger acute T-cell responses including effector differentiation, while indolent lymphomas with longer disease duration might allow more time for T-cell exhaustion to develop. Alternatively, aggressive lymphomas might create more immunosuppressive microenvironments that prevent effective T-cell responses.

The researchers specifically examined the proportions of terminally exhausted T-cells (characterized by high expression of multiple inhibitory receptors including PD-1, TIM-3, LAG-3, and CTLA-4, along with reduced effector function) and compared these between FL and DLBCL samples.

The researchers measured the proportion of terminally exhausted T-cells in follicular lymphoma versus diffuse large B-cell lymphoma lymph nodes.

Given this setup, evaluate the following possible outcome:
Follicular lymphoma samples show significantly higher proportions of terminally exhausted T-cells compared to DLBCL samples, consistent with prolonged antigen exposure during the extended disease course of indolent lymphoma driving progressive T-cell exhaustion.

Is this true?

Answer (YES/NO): NO